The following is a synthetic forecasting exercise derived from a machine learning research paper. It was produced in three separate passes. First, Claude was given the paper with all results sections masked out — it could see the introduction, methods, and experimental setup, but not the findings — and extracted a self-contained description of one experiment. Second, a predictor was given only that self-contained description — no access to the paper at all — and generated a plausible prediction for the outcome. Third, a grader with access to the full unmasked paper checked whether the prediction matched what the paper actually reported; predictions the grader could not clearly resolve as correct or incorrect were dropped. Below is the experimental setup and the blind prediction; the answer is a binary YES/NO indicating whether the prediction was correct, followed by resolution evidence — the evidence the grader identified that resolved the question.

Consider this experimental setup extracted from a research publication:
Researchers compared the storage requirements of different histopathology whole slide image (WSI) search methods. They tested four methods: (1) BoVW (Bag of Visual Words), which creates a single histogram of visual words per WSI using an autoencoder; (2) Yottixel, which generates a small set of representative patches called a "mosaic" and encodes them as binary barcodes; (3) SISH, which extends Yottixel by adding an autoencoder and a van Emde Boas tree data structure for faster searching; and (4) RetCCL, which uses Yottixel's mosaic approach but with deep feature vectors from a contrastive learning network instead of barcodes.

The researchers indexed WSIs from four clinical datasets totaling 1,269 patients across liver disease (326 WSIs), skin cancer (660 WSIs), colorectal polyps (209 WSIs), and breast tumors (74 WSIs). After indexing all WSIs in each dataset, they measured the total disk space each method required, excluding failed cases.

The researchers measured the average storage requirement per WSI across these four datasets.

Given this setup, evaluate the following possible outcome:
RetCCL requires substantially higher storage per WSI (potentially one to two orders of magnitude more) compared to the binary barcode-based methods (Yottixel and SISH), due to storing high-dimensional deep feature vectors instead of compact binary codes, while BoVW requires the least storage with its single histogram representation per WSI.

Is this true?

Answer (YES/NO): NO